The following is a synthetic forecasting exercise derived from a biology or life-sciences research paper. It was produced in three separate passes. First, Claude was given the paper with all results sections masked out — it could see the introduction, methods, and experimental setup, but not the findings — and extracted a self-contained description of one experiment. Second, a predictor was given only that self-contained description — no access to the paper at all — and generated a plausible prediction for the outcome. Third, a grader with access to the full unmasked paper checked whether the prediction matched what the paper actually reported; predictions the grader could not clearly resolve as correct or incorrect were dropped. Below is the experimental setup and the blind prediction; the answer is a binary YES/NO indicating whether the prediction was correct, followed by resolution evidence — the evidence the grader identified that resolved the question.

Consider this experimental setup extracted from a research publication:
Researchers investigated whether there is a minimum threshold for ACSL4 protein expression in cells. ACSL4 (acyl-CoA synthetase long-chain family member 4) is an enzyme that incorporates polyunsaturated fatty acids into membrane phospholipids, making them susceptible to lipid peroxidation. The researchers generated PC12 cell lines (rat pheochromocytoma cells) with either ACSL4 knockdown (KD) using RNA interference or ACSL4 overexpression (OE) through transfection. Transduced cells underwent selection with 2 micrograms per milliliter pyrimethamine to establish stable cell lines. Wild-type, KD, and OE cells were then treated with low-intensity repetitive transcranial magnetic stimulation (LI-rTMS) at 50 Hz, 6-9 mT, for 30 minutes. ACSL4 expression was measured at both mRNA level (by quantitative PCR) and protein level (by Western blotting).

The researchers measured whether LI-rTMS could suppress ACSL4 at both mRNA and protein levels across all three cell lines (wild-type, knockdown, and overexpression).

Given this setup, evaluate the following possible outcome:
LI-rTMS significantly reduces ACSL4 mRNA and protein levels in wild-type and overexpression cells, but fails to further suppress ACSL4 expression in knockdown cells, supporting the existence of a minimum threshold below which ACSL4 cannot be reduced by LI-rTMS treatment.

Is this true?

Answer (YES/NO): NO